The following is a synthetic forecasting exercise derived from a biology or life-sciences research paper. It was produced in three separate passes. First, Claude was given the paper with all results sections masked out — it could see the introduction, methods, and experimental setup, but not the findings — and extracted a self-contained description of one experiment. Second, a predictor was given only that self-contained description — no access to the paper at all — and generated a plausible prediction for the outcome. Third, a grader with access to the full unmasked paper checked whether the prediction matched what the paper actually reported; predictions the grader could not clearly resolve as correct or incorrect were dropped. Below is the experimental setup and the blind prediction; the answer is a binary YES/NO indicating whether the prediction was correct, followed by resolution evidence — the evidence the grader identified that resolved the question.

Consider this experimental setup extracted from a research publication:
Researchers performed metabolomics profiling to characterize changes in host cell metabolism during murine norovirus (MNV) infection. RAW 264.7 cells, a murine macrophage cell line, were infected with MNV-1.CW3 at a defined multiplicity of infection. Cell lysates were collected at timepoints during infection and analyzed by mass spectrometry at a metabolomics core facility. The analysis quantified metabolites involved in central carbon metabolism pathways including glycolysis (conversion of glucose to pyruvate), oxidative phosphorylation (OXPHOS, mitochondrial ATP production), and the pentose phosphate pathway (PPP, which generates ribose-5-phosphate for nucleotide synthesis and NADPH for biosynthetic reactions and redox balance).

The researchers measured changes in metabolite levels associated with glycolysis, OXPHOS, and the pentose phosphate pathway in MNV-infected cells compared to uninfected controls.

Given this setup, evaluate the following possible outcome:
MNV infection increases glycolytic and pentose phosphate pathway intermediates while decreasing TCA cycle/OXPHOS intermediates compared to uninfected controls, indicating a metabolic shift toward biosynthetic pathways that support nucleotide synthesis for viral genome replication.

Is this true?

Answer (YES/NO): NO